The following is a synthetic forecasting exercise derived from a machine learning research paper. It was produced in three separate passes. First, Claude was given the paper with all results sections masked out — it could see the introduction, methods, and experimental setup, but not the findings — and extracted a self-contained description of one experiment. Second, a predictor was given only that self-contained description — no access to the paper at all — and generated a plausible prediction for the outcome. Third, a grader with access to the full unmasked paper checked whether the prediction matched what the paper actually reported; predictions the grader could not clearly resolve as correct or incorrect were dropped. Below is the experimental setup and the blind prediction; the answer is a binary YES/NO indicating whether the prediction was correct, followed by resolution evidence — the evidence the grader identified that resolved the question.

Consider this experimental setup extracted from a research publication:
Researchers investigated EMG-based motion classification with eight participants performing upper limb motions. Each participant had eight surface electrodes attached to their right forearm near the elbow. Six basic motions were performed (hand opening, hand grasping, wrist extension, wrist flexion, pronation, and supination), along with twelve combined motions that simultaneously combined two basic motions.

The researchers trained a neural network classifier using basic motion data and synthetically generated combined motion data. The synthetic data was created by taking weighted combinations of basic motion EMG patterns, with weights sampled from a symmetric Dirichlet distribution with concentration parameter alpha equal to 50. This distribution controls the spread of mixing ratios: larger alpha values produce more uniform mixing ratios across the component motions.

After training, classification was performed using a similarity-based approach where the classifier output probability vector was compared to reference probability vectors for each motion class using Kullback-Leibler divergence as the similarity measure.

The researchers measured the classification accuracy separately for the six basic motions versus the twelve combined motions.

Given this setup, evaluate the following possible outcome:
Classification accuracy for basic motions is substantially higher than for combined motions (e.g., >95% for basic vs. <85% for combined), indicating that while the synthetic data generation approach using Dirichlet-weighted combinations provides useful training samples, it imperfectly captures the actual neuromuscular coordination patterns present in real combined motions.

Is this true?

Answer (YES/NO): NO